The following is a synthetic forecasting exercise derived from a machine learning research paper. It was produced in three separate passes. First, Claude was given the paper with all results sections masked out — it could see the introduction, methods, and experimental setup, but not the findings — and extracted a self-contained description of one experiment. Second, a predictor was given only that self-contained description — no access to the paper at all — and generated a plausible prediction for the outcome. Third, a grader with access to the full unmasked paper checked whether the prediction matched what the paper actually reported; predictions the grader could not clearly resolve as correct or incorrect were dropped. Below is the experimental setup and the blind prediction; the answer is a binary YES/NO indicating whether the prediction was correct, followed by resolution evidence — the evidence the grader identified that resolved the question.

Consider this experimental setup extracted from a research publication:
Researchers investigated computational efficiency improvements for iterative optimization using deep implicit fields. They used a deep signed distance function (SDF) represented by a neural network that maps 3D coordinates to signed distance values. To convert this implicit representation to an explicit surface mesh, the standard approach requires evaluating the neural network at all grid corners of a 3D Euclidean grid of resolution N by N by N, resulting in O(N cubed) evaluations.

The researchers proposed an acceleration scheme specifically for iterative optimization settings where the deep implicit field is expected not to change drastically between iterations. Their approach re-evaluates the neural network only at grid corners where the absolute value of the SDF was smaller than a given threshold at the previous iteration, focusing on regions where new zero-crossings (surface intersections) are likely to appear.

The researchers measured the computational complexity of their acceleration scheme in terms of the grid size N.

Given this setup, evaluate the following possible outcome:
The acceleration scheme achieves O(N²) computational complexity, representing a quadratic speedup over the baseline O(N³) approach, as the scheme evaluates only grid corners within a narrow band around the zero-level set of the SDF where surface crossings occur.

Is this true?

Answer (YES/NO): YES